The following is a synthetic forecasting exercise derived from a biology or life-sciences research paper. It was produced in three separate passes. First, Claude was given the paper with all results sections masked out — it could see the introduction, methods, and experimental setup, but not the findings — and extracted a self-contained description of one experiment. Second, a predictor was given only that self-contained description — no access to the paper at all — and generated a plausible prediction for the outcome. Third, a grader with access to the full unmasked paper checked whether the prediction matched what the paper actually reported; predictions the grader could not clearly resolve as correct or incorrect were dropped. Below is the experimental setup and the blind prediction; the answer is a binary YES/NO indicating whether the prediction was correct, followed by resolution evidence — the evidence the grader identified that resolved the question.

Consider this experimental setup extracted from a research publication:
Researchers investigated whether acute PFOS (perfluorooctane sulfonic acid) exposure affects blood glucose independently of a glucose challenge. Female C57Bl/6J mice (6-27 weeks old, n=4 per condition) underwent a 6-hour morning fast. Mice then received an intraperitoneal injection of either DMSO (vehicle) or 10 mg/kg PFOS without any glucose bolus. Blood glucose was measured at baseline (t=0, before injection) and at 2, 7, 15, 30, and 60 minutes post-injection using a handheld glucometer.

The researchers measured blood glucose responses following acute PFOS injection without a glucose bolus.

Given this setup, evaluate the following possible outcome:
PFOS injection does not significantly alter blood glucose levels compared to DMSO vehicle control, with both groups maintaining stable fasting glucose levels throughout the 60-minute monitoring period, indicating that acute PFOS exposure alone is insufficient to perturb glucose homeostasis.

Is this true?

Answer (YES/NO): YES